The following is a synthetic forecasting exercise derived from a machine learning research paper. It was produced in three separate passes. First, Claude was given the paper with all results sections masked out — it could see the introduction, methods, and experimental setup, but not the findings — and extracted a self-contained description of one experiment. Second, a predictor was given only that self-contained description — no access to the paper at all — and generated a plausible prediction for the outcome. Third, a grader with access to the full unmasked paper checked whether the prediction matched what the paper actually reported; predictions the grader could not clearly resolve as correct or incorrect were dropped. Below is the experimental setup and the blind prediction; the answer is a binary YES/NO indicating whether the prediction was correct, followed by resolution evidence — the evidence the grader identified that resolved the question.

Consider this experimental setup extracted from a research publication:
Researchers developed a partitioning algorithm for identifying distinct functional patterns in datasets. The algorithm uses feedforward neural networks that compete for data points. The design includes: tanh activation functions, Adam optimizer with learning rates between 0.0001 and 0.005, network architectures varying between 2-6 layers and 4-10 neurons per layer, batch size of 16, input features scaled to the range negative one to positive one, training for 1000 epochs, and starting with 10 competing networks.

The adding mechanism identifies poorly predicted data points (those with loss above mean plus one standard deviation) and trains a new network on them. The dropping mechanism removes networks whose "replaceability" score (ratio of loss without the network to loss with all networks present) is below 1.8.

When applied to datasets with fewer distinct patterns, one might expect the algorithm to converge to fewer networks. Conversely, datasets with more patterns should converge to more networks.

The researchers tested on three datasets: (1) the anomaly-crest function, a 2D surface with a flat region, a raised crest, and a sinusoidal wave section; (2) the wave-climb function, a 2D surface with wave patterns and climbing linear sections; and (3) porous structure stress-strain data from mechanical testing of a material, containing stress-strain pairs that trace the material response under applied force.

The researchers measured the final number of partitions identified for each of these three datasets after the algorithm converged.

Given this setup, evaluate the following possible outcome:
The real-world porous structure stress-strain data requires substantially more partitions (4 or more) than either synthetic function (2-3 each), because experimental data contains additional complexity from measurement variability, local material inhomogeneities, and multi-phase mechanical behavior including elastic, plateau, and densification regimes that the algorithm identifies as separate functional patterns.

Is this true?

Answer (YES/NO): NO